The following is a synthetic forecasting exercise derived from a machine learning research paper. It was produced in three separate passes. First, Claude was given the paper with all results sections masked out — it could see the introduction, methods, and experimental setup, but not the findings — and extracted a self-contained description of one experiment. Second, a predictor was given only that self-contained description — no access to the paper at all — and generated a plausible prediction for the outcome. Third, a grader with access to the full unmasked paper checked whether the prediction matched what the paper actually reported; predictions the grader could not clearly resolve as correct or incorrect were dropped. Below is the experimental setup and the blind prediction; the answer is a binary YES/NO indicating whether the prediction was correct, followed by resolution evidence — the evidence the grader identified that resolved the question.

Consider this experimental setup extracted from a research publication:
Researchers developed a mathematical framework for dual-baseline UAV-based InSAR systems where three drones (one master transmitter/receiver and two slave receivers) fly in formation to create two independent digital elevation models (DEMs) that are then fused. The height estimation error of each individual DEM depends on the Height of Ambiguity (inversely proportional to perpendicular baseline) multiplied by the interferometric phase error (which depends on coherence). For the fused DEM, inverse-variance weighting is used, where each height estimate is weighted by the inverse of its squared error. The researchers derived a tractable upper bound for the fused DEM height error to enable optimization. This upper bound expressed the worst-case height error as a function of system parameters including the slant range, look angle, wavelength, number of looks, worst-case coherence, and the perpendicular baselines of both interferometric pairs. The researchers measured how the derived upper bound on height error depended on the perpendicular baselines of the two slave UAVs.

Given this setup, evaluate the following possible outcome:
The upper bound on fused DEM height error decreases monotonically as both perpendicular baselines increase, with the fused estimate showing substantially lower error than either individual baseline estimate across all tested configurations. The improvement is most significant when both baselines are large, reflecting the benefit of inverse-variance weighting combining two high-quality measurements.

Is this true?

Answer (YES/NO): YES